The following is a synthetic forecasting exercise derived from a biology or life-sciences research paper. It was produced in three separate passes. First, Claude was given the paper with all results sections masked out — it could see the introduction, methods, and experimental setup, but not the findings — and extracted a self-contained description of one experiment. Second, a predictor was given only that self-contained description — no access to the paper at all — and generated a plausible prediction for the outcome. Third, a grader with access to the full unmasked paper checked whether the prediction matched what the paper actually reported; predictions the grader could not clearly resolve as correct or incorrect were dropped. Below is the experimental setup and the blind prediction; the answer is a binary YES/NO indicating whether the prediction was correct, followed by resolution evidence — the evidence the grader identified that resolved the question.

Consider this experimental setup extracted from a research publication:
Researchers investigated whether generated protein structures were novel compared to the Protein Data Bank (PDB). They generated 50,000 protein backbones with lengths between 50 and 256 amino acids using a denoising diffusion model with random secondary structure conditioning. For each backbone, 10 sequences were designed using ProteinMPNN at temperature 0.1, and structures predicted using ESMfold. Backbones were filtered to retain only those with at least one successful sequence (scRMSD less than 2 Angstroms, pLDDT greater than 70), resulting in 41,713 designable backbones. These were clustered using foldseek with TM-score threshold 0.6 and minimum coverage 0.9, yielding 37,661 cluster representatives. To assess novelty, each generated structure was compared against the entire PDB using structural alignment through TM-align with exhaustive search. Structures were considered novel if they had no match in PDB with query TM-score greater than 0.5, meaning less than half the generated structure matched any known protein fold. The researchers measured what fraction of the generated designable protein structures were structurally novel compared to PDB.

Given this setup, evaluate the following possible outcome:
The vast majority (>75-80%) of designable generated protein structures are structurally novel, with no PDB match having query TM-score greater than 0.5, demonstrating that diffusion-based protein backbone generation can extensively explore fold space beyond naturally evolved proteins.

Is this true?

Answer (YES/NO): NO